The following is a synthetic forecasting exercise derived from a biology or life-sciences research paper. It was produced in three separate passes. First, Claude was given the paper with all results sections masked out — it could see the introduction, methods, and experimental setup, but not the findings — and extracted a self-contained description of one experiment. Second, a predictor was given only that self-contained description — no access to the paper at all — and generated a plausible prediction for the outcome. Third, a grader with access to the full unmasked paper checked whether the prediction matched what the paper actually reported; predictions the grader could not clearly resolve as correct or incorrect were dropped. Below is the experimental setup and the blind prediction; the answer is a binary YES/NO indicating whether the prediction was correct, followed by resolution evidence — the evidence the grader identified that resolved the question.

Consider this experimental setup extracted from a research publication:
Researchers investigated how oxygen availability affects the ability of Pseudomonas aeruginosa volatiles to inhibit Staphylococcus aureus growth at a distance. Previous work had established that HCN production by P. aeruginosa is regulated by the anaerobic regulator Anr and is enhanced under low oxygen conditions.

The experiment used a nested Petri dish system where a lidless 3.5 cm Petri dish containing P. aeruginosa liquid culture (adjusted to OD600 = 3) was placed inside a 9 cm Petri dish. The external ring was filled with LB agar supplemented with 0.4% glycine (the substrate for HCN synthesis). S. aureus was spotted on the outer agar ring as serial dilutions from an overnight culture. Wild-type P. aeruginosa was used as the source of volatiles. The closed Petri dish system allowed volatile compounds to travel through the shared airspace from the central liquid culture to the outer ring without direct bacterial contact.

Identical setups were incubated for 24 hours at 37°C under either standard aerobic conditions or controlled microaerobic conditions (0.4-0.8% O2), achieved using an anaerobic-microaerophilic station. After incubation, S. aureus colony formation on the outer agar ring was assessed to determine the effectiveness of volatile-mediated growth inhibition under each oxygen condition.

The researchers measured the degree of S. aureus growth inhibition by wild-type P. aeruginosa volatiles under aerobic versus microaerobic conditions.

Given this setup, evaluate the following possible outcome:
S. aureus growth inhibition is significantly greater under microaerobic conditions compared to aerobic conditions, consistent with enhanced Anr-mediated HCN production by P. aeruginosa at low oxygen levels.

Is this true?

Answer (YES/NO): YES